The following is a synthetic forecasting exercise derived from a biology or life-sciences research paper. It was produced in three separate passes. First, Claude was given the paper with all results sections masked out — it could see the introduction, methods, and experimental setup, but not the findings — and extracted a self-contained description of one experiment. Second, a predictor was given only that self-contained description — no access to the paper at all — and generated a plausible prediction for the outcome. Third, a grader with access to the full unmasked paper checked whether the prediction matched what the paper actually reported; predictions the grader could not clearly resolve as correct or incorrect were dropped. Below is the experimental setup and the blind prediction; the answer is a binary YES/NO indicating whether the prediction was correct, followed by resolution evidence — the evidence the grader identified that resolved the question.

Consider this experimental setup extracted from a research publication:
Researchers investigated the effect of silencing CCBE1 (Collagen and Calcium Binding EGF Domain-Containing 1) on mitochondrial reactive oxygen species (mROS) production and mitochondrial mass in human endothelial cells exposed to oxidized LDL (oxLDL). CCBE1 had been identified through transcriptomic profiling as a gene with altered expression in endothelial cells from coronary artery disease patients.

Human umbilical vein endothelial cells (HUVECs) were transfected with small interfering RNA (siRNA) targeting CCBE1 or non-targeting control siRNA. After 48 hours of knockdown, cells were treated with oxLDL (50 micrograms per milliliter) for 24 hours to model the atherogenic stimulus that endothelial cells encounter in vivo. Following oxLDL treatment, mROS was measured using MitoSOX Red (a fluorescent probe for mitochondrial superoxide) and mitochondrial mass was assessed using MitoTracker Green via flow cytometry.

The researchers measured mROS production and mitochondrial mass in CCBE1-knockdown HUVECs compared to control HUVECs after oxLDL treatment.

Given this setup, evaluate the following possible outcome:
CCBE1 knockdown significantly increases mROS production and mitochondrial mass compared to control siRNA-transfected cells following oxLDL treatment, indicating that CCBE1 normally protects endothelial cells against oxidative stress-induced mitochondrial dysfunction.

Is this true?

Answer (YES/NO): NO